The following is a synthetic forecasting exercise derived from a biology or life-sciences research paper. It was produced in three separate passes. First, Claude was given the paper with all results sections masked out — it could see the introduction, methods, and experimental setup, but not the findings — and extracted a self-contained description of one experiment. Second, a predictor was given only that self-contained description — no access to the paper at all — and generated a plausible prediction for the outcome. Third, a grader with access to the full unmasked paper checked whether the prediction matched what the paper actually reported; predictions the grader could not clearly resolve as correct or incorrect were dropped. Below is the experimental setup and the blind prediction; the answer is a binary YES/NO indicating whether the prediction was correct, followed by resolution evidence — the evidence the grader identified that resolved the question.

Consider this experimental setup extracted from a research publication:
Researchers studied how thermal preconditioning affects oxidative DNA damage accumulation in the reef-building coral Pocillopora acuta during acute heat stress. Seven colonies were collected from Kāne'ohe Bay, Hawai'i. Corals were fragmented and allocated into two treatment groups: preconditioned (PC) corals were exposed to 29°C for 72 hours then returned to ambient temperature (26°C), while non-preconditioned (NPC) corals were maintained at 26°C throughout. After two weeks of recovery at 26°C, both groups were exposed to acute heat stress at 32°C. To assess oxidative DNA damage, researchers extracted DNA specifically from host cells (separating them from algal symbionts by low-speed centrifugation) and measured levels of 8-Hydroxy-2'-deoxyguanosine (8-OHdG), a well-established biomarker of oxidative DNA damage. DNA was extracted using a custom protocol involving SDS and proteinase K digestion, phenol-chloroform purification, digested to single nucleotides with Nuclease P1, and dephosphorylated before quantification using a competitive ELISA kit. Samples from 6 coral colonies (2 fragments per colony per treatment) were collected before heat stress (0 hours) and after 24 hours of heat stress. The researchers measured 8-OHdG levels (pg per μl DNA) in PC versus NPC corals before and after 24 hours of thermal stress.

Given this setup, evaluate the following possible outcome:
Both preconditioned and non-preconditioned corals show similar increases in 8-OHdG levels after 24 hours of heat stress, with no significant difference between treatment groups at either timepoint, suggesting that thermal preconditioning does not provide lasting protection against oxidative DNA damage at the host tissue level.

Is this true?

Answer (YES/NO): NO